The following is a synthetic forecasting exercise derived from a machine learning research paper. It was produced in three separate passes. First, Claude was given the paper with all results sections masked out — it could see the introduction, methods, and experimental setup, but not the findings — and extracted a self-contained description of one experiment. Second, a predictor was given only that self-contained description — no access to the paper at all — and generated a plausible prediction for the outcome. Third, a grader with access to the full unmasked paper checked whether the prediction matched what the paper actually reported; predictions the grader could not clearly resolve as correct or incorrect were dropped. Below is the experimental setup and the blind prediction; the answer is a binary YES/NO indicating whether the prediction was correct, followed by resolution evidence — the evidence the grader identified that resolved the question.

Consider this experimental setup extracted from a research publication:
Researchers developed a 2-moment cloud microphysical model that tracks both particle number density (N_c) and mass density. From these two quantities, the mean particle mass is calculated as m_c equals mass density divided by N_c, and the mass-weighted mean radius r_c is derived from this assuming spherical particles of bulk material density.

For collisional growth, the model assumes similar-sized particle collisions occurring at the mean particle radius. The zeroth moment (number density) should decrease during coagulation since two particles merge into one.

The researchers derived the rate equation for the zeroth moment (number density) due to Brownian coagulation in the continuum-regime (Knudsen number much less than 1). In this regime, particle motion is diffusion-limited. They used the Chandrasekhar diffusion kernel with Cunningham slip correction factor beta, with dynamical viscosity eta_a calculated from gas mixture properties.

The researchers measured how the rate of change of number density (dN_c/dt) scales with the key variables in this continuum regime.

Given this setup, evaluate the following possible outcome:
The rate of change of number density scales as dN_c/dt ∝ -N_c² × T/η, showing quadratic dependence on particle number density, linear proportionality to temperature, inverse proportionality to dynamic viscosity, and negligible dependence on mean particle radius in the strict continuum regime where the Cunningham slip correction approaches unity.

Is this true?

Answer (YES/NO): NO